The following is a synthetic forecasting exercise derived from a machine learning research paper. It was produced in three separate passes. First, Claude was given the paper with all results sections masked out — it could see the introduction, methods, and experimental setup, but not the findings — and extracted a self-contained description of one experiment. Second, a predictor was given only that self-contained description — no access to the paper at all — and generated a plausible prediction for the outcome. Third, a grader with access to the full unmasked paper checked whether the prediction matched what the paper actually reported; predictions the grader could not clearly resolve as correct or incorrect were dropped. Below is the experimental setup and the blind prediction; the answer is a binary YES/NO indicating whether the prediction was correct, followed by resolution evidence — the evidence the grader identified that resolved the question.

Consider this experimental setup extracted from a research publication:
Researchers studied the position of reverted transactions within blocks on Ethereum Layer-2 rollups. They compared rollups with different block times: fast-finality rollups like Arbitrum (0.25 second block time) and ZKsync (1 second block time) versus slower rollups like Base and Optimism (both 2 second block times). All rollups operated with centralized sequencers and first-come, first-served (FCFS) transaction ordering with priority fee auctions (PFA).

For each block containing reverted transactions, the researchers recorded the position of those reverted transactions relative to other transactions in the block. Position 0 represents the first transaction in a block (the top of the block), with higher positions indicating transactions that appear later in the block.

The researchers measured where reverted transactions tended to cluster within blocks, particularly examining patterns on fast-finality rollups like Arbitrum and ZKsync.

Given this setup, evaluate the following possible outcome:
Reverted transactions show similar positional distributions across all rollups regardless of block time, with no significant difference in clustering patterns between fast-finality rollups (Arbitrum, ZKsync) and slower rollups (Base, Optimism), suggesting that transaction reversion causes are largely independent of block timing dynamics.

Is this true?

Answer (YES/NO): NO